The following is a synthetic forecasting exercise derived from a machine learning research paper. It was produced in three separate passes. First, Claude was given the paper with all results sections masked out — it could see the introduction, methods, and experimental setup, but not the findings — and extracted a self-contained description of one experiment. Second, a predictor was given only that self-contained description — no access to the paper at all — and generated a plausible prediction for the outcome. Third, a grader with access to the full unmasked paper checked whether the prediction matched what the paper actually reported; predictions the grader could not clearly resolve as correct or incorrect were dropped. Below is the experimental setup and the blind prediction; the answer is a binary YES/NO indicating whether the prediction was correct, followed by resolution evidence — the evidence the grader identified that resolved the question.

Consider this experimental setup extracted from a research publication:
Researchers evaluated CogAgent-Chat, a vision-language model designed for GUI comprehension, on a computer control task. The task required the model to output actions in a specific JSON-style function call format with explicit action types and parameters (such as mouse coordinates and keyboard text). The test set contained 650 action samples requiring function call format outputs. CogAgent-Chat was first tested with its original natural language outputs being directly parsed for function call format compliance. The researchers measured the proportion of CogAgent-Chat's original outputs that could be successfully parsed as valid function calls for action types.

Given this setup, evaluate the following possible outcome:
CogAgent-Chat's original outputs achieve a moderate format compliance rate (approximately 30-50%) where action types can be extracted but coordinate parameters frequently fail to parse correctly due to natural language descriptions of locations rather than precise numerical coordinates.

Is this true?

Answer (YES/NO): NO